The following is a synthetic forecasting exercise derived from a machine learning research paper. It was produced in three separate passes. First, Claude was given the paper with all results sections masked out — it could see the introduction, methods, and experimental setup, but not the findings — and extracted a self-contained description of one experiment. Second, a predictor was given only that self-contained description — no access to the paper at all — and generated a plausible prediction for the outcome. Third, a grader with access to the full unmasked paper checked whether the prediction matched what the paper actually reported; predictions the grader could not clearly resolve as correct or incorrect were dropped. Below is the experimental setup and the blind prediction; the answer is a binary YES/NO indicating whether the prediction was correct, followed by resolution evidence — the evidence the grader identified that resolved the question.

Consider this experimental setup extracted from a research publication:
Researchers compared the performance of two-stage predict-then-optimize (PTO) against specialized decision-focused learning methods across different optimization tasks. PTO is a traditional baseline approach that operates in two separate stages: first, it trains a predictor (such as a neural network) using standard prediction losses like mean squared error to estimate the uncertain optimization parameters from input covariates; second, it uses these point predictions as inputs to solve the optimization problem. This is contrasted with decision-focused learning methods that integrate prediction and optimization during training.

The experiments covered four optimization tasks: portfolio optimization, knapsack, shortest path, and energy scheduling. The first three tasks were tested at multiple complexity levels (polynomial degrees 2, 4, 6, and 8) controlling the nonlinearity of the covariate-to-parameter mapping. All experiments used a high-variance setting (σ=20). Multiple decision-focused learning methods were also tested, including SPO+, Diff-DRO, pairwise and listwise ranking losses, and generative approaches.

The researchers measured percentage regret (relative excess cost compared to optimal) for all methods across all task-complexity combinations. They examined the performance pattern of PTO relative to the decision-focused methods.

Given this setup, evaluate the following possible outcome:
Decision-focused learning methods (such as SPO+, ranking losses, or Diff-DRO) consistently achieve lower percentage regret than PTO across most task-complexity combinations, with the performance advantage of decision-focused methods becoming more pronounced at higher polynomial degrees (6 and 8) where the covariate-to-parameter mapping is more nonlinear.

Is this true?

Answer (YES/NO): NO